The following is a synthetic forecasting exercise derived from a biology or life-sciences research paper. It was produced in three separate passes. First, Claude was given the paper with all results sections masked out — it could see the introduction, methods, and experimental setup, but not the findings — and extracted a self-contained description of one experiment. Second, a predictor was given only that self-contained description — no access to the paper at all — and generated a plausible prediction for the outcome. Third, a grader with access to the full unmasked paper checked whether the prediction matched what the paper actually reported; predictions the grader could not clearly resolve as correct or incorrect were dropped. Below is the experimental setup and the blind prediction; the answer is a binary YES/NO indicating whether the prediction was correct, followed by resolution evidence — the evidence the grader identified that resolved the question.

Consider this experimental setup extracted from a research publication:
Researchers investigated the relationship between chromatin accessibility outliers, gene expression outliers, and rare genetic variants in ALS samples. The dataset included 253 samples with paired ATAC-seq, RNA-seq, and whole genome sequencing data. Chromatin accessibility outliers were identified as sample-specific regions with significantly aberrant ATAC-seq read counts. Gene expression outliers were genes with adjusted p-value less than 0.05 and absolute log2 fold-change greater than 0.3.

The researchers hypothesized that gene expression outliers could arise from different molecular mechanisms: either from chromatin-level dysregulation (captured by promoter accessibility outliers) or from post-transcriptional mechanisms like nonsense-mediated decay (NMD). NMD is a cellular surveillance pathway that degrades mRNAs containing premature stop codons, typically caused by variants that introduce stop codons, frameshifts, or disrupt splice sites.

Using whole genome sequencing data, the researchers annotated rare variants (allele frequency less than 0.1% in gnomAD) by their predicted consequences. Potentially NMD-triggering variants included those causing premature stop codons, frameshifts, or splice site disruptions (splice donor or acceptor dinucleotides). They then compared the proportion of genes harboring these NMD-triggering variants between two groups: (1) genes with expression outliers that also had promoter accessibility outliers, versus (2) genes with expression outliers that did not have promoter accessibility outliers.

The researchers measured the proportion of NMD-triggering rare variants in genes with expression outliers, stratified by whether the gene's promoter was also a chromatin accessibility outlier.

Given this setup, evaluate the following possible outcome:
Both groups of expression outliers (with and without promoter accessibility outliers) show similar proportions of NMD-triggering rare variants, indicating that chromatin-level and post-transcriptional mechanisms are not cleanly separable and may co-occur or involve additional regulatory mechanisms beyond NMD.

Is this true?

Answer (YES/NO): NO